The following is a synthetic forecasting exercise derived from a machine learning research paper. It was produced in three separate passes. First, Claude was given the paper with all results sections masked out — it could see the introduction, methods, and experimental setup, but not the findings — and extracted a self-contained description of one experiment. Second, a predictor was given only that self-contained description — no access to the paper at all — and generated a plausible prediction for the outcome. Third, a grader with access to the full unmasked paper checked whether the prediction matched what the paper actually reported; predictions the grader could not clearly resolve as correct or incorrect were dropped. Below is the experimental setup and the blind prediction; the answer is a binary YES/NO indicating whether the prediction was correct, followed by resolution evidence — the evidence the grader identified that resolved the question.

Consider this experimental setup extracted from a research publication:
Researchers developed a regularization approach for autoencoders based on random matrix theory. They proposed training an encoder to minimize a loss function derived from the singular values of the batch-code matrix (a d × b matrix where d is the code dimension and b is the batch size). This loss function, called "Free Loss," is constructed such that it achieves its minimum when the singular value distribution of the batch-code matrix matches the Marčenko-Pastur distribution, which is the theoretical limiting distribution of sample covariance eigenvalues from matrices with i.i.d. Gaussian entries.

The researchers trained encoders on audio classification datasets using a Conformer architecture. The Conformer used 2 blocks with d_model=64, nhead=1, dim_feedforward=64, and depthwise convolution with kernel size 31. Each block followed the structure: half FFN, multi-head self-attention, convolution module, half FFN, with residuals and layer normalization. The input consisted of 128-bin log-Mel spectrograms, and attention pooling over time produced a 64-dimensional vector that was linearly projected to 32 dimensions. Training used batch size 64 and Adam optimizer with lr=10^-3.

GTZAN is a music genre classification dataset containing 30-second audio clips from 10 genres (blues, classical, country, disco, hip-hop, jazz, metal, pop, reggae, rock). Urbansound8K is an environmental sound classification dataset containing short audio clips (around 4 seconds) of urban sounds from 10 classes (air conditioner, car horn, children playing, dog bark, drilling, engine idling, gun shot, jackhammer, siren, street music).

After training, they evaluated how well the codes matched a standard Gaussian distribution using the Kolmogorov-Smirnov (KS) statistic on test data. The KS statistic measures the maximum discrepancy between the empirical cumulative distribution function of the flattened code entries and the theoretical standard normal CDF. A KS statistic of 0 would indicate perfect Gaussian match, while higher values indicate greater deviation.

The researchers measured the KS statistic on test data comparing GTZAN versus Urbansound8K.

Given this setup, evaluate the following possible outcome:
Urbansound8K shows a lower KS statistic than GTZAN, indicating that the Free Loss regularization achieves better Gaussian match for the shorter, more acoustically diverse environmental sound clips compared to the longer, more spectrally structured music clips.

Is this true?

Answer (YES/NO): NO